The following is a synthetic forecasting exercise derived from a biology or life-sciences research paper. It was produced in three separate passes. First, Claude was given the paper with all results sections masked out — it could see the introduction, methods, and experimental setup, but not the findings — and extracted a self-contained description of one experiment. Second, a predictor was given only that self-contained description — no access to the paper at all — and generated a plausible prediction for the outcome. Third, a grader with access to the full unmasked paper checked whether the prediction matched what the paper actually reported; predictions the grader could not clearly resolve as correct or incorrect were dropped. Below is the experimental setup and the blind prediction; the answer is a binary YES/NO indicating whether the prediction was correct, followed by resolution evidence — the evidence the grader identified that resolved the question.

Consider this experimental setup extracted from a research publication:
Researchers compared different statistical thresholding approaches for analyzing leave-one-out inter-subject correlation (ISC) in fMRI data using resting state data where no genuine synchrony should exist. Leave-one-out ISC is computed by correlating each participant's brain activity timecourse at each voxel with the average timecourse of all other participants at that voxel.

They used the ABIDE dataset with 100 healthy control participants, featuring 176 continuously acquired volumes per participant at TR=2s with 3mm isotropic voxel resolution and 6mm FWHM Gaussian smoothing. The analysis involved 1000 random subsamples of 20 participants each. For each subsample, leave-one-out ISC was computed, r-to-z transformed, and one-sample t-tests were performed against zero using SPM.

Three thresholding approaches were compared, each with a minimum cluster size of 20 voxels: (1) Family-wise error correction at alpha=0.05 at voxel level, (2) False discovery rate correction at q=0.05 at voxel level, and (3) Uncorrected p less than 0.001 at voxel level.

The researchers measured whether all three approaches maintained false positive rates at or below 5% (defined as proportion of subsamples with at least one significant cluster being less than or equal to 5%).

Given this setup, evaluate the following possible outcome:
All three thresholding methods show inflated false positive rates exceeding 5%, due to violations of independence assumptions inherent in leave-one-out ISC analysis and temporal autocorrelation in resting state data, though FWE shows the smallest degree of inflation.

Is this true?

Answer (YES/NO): NO